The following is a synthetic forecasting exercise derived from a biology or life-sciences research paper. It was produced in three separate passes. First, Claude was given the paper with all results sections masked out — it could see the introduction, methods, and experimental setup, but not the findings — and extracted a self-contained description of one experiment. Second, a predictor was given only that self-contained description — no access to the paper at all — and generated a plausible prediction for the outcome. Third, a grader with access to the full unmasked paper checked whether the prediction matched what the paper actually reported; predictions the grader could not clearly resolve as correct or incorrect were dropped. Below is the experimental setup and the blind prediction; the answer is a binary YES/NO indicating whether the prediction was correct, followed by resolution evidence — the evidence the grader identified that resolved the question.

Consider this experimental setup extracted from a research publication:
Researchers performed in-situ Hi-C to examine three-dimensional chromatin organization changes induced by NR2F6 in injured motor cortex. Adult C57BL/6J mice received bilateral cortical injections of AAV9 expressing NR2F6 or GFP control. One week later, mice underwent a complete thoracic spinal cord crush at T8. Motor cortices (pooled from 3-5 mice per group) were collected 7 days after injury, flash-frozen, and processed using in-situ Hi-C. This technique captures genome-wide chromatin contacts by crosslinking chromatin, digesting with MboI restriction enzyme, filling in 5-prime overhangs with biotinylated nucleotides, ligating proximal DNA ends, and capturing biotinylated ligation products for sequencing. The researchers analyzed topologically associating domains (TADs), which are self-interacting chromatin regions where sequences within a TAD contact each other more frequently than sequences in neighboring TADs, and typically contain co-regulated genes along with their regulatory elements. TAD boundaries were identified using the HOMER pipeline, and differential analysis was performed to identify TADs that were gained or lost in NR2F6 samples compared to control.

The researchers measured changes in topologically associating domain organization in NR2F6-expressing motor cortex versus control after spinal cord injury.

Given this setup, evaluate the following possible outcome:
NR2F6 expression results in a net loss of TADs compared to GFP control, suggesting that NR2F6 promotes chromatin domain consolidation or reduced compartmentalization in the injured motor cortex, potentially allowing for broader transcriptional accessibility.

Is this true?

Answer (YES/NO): NO